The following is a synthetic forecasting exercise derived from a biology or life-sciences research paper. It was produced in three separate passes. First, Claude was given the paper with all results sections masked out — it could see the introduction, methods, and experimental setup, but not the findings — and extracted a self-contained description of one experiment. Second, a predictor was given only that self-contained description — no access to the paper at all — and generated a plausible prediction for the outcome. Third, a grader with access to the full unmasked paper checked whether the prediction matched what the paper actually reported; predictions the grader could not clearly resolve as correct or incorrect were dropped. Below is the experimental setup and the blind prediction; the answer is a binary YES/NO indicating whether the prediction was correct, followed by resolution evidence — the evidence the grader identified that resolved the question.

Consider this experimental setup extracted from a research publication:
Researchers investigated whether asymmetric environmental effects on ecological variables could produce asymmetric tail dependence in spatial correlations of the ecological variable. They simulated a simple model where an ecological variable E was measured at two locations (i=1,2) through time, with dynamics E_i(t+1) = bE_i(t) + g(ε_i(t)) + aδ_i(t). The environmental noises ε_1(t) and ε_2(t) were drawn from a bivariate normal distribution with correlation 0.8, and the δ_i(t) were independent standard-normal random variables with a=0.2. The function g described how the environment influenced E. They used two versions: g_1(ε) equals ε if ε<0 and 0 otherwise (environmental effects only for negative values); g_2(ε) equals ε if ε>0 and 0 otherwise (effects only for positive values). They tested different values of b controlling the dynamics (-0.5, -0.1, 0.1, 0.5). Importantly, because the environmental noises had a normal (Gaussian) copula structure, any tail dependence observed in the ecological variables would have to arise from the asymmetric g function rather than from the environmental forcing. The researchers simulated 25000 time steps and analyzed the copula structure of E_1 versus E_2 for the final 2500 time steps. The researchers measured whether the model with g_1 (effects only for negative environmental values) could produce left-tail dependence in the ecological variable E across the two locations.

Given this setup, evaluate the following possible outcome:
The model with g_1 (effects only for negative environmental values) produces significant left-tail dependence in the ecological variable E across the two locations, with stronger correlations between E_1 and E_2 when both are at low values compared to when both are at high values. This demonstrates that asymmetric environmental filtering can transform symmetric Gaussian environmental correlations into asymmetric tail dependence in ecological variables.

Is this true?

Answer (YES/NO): YES